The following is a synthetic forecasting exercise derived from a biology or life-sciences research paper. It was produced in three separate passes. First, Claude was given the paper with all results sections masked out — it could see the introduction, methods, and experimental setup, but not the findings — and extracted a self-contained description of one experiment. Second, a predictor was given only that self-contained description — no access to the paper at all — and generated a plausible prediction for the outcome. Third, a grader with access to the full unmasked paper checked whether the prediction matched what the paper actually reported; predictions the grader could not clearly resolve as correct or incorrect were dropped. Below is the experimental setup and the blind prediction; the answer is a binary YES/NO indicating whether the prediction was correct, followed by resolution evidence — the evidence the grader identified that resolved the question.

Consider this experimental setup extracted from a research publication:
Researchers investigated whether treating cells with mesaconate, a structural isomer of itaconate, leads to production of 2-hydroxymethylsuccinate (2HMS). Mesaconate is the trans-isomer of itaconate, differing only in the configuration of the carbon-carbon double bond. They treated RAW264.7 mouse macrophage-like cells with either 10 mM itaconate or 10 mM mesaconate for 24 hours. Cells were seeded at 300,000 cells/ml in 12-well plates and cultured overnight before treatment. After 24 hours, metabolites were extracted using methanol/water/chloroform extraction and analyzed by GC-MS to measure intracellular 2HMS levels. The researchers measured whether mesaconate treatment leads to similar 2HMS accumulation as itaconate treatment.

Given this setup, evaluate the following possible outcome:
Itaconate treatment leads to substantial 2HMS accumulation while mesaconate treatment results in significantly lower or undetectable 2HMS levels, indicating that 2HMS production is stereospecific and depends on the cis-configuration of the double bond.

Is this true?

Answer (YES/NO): YES